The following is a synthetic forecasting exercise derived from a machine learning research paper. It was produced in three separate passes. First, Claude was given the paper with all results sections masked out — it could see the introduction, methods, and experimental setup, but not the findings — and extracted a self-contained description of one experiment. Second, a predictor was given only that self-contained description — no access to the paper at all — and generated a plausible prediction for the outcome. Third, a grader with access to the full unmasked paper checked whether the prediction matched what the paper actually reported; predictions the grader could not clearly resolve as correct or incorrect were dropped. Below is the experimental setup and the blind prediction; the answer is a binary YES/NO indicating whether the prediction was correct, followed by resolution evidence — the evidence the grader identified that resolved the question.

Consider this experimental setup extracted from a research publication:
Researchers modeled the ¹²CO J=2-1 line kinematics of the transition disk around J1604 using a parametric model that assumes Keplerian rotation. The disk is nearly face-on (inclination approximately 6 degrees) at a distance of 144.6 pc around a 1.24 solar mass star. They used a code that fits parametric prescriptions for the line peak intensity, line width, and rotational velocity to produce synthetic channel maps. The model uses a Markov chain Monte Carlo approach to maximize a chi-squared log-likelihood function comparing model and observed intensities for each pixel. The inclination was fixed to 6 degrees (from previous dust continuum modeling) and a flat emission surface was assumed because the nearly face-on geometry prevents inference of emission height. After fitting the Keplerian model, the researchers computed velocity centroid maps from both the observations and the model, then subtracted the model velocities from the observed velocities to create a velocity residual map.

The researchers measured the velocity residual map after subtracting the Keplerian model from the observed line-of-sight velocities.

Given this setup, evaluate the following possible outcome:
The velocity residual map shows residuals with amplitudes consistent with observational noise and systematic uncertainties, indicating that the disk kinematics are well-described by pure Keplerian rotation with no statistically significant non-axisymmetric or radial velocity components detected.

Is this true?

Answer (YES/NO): NO